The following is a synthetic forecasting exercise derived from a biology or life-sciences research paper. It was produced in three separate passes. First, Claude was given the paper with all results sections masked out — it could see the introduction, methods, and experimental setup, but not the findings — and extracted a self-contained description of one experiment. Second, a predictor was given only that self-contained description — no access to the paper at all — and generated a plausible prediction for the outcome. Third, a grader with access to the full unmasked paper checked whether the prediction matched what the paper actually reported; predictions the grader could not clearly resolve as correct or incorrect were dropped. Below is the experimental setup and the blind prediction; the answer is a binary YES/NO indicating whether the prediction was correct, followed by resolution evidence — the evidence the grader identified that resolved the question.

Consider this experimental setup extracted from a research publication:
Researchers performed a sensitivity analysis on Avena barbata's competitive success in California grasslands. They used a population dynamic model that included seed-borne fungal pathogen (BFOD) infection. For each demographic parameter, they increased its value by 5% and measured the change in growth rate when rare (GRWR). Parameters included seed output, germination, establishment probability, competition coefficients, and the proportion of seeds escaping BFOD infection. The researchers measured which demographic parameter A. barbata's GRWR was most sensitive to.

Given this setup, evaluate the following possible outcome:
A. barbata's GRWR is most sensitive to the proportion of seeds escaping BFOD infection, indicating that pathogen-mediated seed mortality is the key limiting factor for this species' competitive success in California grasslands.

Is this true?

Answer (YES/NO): YES